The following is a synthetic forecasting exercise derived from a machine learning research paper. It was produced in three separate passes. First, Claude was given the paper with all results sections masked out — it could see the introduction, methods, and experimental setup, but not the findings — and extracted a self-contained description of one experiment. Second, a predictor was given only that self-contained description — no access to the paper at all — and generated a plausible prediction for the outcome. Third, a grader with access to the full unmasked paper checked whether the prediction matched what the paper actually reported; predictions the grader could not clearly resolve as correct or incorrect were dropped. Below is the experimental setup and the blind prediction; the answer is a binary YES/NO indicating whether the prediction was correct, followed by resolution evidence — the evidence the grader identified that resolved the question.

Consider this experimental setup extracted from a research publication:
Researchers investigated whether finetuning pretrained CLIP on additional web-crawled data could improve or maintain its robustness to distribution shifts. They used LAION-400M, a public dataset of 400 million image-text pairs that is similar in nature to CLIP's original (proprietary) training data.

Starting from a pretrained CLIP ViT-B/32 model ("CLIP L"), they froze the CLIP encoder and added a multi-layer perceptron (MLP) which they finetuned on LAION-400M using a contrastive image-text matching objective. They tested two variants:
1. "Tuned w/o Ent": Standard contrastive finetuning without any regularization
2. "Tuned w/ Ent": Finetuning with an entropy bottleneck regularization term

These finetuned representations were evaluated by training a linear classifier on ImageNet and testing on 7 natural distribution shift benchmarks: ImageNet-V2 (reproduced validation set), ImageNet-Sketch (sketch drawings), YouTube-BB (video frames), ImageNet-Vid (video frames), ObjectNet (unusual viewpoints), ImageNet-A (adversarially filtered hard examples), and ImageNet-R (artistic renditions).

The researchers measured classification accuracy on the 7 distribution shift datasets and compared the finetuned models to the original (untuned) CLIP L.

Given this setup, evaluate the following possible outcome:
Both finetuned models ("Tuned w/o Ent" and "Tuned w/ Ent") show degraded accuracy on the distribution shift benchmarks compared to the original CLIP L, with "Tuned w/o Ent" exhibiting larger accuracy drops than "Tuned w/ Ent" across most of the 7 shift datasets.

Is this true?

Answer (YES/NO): YES